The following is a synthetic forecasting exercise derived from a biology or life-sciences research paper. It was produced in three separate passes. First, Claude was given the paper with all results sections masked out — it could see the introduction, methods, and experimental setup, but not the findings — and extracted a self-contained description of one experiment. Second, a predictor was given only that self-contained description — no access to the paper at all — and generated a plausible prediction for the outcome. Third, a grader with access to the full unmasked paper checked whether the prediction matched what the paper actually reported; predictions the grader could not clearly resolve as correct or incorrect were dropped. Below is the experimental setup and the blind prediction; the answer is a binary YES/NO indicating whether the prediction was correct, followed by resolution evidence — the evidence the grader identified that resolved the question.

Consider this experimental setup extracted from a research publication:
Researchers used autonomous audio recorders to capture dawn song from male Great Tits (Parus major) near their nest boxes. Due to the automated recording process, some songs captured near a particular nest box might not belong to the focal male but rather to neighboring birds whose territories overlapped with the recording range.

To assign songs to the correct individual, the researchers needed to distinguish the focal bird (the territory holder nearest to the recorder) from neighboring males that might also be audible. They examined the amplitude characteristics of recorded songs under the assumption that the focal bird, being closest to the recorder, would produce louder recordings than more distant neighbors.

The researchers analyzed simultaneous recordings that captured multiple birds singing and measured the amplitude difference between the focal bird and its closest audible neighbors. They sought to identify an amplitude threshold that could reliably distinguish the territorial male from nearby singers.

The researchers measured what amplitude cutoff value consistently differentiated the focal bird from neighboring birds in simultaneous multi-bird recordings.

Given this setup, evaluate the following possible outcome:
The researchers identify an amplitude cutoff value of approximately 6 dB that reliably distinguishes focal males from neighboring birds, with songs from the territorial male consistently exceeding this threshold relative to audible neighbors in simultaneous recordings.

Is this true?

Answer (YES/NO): NO